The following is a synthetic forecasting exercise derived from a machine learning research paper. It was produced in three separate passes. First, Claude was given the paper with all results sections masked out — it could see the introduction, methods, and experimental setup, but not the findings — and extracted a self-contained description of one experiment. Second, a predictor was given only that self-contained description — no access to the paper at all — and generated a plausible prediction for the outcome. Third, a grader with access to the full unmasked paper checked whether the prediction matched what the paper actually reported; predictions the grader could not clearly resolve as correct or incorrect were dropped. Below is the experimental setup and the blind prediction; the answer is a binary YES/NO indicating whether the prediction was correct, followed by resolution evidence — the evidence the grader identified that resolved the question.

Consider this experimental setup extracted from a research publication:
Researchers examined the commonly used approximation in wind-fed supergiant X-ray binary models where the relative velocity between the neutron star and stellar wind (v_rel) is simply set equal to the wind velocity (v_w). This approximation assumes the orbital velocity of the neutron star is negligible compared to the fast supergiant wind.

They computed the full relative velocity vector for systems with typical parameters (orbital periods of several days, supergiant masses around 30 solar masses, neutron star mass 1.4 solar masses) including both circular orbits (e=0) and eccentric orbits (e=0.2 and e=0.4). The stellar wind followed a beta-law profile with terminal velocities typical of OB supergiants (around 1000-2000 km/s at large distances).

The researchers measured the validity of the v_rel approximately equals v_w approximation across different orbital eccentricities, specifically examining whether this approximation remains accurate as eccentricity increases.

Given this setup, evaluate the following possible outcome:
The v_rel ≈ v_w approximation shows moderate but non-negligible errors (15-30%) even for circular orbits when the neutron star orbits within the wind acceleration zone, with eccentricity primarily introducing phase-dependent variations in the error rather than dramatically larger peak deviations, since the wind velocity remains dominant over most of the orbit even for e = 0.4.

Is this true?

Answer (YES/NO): NO